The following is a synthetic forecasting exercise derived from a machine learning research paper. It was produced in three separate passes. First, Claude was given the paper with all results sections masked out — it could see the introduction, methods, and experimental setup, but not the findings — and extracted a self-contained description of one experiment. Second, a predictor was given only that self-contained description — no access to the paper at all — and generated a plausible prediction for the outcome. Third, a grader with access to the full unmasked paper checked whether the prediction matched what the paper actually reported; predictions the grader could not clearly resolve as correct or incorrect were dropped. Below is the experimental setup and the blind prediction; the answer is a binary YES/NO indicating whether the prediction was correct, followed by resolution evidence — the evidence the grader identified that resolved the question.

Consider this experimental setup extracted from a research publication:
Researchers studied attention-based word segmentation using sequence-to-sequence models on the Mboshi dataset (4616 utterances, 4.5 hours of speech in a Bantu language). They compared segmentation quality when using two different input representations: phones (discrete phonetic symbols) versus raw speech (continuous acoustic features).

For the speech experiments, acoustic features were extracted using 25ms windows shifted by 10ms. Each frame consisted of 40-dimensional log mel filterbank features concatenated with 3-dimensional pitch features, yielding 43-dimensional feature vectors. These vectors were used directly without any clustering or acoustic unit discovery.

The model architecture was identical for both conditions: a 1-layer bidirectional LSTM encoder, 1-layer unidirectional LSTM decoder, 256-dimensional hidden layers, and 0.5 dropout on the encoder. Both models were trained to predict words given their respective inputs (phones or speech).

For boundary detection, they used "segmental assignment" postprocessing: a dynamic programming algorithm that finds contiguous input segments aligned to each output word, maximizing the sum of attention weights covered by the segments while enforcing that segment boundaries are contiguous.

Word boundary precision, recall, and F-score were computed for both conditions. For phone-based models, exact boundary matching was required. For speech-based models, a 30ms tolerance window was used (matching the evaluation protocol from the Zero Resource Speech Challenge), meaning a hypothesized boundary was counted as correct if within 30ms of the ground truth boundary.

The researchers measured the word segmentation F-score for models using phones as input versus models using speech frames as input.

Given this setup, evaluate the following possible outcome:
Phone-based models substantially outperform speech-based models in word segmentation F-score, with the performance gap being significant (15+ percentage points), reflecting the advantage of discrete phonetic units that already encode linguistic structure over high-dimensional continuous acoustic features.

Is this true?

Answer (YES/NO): YES